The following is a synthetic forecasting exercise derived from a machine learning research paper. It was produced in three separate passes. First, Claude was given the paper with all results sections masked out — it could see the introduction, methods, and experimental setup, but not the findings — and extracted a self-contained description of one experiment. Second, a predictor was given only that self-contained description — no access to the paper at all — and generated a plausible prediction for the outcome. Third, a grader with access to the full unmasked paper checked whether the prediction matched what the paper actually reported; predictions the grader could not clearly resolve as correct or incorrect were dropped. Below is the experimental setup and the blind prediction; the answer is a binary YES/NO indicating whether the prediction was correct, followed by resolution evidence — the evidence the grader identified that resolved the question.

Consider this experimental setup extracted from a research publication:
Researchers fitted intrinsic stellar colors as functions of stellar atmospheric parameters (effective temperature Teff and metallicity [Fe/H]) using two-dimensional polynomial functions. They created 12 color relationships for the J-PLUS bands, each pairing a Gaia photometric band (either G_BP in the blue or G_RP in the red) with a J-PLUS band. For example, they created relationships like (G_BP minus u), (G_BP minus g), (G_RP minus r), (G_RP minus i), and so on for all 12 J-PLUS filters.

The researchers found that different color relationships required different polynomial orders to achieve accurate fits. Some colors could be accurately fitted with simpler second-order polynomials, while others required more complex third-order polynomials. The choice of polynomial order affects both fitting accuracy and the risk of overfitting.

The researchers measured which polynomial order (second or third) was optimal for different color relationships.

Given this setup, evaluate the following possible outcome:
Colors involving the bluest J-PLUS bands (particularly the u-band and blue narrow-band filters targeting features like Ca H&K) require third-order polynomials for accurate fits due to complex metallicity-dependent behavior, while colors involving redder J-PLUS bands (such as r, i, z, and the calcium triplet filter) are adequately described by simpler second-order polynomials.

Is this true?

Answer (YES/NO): NO